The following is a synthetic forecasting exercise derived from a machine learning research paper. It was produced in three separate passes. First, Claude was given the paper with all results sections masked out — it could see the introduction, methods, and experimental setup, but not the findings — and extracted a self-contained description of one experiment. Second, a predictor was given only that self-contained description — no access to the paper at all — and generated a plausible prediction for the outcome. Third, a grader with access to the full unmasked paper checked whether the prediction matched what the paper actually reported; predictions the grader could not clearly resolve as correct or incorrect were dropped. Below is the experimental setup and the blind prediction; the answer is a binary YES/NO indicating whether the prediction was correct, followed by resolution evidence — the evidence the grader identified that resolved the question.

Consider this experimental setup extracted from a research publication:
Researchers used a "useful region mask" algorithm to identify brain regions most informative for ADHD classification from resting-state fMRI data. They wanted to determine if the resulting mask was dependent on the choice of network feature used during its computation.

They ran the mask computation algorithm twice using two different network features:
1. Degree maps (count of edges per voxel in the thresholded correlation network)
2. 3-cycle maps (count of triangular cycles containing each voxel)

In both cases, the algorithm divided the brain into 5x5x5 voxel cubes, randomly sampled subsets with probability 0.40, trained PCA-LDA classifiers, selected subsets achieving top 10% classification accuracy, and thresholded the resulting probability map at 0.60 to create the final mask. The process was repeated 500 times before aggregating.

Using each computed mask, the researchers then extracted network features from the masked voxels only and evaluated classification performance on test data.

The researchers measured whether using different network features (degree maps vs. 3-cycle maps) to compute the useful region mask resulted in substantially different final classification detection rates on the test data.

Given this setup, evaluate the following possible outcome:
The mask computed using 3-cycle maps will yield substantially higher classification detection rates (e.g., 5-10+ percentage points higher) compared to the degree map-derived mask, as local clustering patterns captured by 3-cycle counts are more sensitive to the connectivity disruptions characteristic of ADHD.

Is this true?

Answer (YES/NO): NO